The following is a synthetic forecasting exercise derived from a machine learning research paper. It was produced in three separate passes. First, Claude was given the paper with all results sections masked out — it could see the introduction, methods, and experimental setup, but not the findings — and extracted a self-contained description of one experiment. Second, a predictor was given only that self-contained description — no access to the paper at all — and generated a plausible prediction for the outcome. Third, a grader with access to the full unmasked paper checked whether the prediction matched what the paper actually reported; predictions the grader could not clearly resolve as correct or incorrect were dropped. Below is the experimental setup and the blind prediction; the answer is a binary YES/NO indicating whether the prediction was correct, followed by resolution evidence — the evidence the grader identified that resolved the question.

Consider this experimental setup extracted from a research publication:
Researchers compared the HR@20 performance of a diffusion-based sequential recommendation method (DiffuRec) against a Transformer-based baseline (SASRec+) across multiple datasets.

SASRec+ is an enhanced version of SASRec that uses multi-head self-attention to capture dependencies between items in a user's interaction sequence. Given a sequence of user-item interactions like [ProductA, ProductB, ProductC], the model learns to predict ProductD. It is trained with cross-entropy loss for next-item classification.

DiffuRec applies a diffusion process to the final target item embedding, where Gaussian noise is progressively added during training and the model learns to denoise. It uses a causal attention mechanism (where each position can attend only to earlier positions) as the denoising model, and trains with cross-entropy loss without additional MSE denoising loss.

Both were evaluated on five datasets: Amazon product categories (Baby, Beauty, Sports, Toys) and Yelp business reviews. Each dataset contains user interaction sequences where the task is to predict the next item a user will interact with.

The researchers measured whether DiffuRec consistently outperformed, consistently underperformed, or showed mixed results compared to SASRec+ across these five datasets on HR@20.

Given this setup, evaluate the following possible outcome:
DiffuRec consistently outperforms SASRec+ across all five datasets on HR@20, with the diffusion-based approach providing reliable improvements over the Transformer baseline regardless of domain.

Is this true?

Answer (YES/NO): NO